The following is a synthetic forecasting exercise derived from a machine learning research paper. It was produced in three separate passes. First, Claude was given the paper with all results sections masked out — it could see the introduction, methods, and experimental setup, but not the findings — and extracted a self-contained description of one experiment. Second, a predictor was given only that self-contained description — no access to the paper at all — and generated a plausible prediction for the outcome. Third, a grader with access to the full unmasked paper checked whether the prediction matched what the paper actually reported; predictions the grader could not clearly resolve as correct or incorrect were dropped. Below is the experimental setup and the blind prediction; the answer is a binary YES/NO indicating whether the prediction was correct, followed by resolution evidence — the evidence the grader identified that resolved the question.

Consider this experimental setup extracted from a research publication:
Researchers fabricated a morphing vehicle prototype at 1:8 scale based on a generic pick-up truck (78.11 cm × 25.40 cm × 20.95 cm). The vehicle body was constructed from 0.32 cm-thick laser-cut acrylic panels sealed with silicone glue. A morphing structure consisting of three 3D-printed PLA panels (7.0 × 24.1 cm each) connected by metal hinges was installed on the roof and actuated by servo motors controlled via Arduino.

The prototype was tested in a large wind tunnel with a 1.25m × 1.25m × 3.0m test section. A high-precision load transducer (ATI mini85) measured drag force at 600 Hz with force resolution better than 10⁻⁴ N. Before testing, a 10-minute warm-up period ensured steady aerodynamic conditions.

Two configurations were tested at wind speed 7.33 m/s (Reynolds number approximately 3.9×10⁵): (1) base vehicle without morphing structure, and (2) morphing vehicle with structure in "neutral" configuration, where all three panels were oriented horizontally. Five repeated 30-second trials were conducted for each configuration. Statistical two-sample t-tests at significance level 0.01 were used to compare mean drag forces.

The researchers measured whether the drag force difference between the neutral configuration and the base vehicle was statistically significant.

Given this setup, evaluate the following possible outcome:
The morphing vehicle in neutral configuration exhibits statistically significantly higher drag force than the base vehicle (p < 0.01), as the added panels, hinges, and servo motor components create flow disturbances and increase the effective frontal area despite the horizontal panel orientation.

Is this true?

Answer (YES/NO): NO